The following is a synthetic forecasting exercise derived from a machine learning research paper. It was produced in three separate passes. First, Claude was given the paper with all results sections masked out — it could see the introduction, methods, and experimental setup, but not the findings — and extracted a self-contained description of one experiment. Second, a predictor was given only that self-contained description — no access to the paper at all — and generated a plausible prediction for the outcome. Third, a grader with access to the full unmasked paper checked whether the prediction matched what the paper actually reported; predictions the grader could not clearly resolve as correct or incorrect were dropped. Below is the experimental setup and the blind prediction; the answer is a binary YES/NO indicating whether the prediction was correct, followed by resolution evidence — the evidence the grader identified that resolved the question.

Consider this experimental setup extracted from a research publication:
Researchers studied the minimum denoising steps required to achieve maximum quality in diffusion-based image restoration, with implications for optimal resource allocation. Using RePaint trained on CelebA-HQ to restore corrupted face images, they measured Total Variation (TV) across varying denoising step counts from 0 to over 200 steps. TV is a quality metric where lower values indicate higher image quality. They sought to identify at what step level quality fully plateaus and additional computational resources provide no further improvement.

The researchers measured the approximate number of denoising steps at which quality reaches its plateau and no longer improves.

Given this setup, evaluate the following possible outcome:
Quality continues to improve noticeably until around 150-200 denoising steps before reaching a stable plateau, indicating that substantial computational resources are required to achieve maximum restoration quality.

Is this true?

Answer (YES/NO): YES